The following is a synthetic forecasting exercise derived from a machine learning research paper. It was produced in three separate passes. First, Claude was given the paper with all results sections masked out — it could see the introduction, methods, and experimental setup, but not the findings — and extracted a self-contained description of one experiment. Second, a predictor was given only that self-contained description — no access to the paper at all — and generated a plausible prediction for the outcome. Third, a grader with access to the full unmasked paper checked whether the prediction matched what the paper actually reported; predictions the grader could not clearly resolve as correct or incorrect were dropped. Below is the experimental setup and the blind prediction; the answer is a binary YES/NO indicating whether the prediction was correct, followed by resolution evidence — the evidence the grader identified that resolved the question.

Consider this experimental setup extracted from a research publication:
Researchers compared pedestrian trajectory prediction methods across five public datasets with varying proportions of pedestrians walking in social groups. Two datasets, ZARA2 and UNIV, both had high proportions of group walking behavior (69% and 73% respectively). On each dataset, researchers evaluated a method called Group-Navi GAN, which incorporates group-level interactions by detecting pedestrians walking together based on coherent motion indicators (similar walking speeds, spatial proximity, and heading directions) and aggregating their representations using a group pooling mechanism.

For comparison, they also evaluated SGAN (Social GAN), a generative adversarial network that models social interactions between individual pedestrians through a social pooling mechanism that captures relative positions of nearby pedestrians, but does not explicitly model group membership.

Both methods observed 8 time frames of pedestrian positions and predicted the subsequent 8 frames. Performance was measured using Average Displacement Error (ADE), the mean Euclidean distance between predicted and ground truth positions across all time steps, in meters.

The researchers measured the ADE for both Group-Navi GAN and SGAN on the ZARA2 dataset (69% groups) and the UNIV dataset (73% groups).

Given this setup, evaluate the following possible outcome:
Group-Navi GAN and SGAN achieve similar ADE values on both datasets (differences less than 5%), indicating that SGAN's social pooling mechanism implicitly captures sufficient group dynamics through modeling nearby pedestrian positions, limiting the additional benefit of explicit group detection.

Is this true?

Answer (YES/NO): NO